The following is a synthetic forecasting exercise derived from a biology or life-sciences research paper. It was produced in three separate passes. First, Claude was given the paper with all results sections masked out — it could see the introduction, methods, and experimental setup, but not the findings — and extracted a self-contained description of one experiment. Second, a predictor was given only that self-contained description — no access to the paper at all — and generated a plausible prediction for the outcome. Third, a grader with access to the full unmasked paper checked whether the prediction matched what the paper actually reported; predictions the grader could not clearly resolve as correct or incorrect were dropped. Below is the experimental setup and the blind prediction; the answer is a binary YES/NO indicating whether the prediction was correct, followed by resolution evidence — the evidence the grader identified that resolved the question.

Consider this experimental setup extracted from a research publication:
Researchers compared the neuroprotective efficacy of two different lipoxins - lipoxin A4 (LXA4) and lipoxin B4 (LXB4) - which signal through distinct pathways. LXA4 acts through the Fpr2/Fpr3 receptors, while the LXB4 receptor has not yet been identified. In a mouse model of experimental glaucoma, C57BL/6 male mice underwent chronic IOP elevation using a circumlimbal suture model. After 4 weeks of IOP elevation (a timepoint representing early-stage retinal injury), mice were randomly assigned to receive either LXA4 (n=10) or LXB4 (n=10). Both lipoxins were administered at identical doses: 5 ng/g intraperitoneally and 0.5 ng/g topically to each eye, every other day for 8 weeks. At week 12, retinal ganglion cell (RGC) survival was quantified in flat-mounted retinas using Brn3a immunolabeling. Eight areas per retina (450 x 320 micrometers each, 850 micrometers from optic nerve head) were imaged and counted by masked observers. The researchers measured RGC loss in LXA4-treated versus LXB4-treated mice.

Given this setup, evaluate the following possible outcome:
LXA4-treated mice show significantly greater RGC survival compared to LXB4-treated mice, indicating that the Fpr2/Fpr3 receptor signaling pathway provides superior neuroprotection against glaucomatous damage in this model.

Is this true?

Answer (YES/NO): NO